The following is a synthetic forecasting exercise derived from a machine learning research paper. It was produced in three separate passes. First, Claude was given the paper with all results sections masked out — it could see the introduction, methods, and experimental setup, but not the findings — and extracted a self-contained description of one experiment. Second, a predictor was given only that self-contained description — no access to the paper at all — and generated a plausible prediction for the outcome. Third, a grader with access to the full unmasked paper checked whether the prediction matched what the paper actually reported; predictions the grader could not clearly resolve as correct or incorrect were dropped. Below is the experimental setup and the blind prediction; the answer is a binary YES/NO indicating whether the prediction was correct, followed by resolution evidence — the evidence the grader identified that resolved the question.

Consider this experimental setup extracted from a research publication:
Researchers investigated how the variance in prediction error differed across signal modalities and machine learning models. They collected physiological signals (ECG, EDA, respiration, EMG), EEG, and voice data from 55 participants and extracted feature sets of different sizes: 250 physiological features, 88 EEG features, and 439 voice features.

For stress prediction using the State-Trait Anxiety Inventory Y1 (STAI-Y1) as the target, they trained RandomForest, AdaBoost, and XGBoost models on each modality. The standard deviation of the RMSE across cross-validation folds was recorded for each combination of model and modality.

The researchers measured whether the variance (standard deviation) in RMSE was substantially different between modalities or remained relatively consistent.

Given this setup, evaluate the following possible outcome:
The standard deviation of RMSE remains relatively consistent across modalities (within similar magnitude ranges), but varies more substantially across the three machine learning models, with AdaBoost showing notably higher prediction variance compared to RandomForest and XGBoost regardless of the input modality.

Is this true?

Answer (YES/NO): NO